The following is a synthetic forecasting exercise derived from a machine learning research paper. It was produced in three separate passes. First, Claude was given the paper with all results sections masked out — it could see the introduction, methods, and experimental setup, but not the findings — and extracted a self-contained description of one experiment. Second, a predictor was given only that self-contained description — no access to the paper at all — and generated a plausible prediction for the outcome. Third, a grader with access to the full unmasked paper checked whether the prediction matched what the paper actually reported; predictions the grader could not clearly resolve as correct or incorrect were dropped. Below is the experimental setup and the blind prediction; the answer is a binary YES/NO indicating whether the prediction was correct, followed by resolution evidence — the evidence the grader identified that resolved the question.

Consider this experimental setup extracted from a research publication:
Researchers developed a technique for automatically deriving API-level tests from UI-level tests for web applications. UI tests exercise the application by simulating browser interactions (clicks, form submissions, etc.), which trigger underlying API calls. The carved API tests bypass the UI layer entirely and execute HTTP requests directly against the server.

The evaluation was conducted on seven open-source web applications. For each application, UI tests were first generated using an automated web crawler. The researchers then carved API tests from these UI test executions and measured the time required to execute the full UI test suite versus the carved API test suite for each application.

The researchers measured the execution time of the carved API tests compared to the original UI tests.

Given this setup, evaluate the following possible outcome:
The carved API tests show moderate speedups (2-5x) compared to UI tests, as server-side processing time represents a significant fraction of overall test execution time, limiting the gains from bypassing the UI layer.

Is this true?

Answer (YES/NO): NO